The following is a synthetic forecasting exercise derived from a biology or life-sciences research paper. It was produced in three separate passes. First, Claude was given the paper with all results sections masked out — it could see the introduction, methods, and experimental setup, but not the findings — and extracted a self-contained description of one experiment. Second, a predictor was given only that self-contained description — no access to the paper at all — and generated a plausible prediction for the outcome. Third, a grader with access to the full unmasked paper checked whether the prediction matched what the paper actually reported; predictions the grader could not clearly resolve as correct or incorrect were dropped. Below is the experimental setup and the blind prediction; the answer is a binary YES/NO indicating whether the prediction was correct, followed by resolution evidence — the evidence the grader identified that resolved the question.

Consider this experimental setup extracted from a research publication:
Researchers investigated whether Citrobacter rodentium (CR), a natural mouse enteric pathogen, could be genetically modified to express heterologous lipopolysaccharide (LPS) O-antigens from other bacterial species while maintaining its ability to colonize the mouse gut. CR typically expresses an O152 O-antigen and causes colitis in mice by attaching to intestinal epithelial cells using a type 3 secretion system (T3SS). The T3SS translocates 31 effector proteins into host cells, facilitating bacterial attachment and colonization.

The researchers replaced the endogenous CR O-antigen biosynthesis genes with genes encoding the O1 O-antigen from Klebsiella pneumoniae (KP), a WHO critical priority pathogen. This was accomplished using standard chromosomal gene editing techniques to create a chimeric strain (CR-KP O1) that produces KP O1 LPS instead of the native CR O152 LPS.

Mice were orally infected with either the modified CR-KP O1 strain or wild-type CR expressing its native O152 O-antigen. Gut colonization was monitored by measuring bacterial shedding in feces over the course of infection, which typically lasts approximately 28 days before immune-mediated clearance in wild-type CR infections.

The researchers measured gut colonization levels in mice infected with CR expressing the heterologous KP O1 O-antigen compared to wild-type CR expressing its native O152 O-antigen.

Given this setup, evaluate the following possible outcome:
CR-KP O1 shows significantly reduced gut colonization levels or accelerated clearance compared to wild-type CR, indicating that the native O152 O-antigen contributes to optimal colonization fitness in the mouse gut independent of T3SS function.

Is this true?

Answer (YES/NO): YES